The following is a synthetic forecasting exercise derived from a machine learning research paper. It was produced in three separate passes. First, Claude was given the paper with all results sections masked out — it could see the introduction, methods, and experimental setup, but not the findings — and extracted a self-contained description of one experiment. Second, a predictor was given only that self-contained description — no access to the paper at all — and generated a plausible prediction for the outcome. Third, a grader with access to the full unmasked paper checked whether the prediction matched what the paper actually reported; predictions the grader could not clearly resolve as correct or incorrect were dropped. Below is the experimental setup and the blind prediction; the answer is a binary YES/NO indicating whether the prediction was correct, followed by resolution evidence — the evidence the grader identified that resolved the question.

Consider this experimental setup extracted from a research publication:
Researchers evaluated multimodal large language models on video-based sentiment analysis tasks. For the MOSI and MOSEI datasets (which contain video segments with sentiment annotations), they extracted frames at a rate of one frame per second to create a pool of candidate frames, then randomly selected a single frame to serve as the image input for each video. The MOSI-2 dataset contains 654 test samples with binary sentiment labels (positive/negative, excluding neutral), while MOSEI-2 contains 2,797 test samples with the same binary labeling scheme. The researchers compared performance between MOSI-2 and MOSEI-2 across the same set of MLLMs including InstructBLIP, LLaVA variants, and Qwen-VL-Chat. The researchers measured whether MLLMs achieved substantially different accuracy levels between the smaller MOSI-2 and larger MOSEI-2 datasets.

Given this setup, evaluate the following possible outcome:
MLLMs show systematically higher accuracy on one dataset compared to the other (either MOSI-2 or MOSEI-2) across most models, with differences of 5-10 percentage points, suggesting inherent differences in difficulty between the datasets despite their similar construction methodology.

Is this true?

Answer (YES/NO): NO